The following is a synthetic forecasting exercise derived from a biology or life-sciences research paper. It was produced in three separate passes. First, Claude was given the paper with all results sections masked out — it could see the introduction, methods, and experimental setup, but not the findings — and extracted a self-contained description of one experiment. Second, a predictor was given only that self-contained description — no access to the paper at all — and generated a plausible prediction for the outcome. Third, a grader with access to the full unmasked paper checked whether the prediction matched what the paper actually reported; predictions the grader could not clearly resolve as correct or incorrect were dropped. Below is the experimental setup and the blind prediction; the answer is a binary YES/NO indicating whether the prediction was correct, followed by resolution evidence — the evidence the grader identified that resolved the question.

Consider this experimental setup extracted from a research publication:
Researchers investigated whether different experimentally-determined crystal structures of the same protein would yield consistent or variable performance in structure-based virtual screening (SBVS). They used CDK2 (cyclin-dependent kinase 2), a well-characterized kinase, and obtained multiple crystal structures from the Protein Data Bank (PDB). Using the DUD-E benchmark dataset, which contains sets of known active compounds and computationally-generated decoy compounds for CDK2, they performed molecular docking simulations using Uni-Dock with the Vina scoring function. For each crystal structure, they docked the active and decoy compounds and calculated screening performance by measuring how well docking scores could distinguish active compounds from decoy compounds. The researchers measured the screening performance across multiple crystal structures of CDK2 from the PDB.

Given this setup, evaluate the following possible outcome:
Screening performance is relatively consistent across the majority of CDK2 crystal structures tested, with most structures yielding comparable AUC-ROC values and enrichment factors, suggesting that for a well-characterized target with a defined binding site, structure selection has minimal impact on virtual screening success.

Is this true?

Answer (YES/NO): NO